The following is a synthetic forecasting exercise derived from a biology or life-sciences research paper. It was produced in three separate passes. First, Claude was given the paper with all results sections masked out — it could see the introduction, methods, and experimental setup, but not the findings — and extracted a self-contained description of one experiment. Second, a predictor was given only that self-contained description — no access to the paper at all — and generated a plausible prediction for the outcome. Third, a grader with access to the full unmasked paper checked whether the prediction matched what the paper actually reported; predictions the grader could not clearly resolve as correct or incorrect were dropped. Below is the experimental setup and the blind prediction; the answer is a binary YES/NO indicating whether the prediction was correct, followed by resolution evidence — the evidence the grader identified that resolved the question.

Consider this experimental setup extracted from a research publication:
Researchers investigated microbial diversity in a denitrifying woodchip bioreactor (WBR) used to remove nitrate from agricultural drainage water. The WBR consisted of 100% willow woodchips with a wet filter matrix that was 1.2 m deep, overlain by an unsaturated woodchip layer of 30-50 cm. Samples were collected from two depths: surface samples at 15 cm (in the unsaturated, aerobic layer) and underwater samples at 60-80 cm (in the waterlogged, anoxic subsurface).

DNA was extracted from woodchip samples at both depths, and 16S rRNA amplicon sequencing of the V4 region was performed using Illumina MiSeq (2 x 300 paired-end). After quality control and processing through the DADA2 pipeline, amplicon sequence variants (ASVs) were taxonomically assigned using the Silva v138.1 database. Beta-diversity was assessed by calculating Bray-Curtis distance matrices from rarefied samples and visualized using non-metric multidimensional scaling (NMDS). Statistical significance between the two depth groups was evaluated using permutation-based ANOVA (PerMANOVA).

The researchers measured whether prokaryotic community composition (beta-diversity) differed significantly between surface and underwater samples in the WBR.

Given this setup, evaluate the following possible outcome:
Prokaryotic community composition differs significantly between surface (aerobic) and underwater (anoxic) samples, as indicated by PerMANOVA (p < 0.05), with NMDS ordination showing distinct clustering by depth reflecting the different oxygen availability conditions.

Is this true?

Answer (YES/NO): NO